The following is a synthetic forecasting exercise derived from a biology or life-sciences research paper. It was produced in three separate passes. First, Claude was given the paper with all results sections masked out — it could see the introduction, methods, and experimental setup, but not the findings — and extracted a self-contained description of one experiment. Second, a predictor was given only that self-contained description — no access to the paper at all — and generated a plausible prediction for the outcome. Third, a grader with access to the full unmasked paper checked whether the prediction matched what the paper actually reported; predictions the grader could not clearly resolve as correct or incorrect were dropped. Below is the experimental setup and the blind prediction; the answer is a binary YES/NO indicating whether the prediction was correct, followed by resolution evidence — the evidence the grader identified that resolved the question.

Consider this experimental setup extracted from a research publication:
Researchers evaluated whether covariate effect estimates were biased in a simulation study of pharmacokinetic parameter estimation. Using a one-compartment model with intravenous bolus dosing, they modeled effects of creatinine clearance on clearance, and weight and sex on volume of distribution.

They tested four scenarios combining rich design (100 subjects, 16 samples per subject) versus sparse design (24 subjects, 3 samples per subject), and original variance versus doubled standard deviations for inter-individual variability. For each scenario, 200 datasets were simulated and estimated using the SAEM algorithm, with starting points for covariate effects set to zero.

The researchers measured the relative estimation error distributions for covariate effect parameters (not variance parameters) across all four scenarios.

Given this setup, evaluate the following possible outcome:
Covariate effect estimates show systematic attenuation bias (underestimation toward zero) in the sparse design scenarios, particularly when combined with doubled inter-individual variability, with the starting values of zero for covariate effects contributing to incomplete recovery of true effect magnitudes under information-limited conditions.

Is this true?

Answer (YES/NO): NO